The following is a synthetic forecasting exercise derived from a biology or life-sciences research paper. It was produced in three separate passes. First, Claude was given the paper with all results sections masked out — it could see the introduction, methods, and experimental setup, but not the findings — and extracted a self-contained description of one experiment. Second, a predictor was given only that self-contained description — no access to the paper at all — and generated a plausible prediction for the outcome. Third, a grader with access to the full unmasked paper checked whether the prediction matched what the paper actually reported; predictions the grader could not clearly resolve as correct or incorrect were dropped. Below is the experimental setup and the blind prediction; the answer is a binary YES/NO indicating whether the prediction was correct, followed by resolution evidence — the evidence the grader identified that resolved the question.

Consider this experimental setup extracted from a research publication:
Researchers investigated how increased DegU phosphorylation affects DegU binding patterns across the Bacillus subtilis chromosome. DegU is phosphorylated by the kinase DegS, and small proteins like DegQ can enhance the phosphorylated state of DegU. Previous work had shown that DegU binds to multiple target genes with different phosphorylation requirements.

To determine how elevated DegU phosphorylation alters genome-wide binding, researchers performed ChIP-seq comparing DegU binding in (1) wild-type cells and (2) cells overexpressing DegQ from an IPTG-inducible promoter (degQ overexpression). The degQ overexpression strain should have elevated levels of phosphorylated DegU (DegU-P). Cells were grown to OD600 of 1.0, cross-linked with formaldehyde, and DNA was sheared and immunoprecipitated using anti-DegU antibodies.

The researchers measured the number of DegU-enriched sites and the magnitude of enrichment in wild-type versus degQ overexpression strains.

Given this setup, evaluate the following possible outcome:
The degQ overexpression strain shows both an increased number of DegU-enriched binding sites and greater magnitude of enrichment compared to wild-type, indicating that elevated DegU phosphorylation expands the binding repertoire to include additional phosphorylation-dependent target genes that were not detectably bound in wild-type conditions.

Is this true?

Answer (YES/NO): NO